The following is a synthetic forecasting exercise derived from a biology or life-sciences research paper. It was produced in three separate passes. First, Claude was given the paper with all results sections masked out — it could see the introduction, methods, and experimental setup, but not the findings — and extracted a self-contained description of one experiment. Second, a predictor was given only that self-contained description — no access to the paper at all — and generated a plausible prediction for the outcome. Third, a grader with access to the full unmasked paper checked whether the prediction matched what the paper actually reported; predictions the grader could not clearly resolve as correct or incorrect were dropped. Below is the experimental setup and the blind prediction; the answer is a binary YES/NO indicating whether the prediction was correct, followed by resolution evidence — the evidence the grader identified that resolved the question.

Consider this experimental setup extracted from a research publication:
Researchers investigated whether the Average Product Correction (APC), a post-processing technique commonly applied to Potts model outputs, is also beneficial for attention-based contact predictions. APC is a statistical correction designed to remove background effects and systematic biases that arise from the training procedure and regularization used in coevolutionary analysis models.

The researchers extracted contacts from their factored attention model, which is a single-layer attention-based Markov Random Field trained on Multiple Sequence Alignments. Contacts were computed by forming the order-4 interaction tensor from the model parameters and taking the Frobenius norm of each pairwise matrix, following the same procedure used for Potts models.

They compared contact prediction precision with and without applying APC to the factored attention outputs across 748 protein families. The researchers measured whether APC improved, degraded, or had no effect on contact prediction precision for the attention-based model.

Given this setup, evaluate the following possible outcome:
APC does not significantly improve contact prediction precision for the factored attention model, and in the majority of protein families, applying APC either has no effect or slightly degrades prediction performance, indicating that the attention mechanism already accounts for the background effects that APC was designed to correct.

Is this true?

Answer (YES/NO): NO